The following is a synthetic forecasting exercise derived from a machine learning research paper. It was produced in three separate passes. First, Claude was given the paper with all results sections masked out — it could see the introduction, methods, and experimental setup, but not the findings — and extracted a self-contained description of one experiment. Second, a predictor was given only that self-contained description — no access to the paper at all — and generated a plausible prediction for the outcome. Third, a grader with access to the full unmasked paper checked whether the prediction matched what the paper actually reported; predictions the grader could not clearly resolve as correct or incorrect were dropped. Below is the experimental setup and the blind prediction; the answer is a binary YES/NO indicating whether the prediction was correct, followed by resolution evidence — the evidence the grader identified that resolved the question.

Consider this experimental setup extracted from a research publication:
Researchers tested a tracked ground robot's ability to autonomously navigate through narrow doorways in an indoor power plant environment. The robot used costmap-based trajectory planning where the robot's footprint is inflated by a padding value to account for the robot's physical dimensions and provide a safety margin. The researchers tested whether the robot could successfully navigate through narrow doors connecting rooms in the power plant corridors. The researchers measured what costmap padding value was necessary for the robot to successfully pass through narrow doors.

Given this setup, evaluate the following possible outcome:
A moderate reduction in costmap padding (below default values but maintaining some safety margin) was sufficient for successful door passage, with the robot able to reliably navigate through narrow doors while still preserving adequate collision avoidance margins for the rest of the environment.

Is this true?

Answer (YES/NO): NO